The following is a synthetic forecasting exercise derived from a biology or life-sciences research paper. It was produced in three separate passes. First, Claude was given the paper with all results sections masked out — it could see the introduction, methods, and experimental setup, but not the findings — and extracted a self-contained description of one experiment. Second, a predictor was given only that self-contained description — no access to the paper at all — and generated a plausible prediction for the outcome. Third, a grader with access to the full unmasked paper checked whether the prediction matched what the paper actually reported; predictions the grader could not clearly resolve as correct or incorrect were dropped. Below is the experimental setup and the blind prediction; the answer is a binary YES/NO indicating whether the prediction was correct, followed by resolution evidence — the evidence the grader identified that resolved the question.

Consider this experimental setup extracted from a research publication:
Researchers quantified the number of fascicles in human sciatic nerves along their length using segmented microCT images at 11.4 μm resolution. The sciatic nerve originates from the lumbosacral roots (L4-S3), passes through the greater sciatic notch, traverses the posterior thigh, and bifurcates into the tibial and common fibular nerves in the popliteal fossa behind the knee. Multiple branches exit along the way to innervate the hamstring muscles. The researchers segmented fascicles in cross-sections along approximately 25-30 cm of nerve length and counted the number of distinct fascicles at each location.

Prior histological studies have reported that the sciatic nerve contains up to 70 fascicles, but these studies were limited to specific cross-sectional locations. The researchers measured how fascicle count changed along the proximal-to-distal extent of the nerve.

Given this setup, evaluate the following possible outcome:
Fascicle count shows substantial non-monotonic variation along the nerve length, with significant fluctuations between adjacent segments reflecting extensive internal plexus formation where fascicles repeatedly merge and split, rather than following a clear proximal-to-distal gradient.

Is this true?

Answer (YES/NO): YES